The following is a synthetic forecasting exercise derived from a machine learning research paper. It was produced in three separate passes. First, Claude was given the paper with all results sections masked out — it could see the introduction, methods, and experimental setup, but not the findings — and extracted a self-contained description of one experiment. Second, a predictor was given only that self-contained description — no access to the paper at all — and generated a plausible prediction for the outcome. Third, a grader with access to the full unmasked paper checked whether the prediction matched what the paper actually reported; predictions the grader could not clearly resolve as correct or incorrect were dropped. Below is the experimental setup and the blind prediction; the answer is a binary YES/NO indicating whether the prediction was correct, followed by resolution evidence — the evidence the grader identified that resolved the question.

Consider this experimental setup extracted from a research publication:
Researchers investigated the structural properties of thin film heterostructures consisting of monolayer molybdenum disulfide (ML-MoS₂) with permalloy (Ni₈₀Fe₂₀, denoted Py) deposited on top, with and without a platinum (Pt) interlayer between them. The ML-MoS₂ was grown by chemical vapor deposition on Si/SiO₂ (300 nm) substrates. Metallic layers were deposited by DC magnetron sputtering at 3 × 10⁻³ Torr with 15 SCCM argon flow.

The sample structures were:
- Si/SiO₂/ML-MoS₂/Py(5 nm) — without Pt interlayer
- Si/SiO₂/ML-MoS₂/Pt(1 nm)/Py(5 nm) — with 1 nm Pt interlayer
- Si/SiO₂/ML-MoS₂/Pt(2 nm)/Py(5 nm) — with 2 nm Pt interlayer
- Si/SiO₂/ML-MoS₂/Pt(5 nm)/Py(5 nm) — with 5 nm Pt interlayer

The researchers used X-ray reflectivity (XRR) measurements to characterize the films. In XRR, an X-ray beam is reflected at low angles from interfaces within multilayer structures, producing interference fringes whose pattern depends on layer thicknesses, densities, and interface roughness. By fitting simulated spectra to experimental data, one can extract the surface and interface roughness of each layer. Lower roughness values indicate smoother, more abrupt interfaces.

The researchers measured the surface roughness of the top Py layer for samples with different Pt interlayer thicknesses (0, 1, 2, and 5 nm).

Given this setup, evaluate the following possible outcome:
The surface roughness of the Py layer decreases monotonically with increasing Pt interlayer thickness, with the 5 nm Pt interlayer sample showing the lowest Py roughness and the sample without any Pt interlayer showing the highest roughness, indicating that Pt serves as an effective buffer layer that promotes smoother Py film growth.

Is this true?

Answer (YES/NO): NO